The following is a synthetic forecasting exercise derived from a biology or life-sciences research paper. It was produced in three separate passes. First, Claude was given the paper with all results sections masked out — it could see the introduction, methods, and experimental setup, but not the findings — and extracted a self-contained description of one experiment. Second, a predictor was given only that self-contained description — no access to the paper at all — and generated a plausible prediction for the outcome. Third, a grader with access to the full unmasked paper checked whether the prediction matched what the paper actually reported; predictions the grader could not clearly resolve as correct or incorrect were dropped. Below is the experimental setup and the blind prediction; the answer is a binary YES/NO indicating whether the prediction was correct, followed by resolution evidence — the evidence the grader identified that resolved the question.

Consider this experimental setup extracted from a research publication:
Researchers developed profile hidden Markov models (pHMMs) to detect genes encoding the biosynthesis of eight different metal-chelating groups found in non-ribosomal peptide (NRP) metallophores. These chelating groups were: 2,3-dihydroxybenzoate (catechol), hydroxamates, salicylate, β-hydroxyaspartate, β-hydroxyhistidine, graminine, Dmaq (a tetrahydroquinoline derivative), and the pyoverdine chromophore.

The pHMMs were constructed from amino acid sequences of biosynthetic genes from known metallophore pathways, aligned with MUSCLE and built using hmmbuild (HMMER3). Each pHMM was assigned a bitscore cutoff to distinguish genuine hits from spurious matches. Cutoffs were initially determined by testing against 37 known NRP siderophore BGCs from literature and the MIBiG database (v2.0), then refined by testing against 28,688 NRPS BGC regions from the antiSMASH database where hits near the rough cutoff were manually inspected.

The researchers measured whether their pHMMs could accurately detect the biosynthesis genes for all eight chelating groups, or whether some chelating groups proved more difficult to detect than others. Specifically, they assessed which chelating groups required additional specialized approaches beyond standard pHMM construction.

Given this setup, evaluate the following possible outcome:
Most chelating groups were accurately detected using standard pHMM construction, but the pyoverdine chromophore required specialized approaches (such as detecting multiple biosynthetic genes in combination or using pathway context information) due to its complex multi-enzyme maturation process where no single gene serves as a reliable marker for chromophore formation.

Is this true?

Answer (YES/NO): NO